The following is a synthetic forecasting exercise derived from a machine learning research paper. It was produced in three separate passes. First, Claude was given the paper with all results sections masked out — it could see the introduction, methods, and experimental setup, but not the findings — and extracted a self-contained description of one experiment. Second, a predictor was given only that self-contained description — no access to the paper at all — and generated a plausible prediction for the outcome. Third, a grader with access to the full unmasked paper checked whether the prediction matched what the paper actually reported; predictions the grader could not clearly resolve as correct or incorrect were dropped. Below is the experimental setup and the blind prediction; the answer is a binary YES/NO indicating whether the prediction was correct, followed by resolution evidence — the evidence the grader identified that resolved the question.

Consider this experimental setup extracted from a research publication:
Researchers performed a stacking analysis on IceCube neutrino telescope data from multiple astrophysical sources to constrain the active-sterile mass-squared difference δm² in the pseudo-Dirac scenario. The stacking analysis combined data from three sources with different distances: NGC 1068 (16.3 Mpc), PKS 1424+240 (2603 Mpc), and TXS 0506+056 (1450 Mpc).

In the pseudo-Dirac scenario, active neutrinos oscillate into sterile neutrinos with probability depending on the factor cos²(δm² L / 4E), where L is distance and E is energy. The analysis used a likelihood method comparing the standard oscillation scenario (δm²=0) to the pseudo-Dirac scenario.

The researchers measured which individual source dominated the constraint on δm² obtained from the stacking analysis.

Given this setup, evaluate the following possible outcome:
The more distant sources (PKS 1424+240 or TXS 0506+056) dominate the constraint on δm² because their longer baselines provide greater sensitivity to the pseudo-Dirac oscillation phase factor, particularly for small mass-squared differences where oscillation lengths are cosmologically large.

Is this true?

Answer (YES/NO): YES